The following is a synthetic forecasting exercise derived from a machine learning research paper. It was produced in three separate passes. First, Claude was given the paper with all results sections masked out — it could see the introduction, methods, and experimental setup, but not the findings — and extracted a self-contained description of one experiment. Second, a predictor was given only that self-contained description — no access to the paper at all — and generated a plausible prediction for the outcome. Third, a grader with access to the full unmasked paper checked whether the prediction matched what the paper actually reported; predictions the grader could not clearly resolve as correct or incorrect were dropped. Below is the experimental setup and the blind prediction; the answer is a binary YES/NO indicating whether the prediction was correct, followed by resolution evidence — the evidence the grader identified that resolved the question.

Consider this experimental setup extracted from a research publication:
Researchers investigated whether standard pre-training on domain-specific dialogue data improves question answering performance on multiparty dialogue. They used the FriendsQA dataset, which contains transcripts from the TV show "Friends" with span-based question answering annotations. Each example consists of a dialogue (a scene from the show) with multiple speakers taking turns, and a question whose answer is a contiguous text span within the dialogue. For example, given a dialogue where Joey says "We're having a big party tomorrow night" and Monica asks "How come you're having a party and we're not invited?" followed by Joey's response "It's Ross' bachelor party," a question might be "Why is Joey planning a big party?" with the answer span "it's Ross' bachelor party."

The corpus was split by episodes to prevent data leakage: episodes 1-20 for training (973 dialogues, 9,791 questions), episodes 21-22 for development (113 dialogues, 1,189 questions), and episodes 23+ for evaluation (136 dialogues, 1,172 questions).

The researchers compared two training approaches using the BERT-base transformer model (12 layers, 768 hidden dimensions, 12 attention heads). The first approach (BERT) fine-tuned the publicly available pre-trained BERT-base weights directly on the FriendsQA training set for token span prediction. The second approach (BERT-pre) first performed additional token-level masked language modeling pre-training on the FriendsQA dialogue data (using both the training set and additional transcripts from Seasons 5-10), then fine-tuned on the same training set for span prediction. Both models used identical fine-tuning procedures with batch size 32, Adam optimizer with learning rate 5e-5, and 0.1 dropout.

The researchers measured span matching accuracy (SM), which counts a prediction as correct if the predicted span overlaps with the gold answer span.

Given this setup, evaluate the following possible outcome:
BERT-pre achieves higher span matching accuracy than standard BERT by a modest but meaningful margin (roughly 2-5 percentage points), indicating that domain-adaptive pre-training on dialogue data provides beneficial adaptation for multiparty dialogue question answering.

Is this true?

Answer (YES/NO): NO